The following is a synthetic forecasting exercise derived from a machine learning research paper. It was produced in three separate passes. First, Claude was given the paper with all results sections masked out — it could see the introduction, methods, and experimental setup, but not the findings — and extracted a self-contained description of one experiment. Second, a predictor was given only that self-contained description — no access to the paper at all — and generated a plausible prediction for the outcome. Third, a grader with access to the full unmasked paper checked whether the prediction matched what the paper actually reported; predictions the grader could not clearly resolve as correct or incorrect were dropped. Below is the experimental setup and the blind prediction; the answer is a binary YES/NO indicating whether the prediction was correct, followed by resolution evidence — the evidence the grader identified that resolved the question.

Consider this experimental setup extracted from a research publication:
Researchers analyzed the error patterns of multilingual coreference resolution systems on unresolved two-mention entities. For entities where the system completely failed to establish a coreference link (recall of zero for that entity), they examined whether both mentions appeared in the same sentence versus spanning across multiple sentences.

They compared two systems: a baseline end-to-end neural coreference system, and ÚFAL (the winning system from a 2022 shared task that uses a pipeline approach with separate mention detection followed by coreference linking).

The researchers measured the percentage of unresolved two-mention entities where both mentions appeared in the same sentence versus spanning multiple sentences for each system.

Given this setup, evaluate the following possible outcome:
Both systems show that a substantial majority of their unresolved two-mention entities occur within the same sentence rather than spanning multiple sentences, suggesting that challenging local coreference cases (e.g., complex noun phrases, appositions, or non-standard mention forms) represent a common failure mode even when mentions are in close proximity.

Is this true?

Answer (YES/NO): NO